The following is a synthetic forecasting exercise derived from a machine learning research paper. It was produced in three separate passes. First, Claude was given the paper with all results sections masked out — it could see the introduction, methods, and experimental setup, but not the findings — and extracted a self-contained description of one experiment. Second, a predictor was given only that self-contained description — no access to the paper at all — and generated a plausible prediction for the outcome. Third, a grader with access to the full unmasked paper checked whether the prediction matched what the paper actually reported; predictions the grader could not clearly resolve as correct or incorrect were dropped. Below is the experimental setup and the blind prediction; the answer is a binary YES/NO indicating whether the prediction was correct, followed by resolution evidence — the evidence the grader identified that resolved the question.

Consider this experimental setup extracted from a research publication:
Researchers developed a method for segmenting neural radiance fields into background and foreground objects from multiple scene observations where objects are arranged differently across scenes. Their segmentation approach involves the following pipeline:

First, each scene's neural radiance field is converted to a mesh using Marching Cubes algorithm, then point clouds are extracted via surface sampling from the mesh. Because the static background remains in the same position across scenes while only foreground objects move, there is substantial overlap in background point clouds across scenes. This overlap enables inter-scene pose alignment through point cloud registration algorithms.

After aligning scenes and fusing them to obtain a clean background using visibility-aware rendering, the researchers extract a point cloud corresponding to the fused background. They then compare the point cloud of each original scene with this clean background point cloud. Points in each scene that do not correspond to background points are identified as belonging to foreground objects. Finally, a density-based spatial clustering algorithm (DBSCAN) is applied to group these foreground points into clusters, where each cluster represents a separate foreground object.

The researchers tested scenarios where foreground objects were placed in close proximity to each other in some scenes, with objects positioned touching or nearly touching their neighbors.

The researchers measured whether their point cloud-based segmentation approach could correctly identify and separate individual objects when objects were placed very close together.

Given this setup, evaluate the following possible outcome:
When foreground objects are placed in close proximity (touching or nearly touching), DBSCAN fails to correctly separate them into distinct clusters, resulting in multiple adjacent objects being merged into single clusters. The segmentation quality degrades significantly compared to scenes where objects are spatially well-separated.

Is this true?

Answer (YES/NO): YES